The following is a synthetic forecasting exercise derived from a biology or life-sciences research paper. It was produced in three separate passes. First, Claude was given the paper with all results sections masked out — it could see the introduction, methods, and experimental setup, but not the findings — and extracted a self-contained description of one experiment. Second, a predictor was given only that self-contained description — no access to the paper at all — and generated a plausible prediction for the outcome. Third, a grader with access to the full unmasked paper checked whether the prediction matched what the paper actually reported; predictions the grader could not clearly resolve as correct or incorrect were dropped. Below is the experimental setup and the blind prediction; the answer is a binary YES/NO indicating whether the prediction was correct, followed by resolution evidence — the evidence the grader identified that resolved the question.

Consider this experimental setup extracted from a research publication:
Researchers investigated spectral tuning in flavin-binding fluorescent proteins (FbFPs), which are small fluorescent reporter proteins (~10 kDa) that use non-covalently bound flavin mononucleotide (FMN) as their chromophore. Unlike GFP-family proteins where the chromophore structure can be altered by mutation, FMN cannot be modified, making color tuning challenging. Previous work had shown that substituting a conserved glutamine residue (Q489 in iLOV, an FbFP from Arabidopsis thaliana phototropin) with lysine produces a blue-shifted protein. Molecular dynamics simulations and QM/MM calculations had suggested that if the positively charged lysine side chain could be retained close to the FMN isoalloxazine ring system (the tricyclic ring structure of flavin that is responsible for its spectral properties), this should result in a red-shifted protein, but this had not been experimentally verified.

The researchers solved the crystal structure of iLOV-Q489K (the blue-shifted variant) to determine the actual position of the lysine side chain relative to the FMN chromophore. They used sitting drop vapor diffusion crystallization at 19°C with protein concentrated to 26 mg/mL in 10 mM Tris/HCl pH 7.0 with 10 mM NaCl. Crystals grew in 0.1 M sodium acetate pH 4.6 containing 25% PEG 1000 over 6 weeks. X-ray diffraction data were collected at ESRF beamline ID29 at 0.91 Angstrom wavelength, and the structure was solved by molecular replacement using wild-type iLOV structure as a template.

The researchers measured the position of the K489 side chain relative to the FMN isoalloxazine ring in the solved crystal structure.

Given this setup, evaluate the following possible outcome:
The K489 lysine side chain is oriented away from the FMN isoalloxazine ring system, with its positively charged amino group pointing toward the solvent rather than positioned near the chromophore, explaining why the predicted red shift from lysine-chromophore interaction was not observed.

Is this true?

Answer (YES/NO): NO